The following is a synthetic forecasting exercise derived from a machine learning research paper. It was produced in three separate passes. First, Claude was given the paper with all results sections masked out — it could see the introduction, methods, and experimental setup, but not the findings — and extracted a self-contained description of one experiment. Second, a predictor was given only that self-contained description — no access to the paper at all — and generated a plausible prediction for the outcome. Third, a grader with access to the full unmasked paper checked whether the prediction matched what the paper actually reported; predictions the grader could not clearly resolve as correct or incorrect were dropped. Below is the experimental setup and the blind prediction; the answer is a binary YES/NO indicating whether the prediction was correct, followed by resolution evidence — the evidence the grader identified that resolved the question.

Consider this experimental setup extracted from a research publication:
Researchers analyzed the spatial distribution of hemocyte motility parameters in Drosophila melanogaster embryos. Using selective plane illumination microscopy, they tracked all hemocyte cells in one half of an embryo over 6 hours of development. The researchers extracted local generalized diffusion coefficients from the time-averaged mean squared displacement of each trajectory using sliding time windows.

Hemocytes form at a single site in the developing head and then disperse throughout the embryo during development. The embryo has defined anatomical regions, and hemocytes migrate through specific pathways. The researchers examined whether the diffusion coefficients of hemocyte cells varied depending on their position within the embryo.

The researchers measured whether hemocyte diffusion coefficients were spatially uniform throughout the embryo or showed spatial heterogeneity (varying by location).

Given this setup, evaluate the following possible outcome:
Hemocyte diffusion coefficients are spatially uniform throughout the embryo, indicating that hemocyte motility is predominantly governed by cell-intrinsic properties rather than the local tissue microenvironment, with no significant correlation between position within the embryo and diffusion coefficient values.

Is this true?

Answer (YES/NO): NO